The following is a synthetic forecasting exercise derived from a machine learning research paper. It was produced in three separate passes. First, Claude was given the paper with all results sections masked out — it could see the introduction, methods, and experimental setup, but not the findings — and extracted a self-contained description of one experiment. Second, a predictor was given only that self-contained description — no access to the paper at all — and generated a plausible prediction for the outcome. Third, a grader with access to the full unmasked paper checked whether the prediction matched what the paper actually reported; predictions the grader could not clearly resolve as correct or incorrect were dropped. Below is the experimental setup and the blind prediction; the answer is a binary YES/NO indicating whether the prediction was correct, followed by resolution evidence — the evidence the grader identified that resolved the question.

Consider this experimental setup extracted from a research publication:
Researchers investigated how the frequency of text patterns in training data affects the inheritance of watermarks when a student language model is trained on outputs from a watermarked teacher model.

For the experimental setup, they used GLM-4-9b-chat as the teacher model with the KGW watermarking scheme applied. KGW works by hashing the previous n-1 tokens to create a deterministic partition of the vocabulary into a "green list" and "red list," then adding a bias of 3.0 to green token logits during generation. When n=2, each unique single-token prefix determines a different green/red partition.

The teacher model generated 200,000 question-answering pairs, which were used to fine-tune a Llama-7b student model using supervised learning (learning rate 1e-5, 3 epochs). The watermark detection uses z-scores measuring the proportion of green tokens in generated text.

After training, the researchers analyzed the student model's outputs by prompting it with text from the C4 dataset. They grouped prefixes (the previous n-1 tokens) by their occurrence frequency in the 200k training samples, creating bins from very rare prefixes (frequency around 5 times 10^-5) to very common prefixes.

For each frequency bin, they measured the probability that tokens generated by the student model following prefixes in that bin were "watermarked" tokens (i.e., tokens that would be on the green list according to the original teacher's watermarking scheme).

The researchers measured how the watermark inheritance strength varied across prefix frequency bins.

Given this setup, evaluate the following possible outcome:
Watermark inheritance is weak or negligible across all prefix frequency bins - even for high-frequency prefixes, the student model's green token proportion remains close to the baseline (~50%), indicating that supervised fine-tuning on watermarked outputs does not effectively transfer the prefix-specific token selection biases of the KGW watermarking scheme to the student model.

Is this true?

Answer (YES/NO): NO